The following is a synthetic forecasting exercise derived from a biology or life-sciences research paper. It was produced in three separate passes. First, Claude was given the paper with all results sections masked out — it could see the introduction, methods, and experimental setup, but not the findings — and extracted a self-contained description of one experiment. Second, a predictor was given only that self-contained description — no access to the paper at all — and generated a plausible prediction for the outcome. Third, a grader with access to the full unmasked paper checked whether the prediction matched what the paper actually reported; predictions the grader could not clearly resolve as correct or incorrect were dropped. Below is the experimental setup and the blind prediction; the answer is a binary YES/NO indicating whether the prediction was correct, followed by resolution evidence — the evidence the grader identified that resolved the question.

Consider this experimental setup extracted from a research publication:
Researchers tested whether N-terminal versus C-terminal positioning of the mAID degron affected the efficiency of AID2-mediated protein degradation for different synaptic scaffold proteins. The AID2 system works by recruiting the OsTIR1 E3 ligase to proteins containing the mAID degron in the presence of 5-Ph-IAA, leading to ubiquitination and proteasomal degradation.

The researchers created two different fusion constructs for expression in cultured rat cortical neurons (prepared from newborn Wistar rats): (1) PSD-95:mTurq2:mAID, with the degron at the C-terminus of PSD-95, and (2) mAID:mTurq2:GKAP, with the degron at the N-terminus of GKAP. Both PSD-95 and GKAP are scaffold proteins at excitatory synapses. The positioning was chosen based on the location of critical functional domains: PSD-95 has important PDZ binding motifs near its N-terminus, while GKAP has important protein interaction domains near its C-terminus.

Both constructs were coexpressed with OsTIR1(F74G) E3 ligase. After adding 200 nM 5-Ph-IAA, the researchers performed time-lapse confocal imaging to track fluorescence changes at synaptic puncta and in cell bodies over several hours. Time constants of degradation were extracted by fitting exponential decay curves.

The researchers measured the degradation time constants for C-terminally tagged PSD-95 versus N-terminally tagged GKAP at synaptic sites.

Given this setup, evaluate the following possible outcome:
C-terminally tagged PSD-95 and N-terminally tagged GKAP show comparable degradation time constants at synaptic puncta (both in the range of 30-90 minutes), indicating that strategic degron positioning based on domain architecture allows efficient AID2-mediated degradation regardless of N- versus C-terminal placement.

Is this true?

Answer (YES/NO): NO